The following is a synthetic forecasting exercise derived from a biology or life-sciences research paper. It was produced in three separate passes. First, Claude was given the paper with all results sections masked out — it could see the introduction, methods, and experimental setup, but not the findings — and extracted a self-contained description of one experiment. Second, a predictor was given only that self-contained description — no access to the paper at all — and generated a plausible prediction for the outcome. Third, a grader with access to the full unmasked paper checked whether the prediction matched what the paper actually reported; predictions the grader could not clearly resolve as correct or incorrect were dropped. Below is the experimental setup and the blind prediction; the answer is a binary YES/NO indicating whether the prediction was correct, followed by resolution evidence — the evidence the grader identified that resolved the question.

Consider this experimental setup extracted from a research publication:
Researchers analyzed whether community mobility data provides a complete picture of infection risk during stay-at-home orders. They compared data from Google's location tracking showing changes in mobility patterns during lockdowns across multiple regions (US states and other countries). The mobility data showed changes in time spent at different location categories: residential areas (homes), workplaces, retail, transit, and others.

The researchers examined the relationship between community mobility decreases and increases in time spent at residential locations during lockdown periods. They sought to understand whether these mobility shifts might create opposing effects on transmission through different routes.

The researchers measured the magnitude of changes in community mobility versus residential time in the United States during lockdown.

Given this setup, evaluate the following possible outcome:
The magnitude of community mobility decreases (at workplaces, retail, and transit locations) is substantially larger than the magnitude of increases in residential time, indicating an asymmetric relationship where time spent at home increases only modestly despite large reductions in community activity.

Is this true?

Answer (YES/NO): YES